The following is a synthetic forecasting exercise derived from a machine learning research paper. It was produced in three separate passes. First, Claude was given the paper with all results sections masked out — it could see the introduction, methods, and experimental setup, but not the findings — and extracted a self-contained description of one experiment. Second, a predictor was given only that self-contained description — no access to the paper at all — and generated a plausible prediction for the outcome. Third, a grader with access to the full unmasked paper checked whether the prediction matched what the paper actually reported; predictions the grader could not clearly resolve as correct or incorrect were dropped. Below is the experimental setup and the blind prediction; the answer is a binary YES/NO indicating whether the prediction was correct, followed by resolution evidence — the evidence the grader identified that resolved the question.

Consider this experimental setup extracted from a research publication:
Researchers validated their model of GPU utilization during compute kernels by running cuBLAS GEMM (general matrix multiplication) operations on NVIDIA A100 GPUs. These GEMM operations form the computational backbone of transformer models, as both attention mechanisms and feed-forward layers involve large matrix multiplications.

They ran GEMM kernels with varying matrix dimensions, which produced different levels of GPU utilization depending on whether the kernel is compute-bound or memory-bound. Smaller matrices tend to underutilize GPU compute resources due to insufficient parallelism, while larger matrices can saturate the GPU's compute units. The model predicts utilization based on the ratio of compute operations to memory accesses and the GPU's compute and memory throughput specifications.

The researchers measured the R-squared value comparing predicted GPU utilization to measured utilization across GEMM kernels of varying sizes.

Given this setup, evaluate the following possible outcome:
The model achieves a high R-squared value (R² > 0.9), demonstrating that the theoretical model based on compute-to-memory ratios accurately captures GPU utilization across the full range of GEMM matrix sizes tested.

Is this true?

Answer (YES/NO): YES